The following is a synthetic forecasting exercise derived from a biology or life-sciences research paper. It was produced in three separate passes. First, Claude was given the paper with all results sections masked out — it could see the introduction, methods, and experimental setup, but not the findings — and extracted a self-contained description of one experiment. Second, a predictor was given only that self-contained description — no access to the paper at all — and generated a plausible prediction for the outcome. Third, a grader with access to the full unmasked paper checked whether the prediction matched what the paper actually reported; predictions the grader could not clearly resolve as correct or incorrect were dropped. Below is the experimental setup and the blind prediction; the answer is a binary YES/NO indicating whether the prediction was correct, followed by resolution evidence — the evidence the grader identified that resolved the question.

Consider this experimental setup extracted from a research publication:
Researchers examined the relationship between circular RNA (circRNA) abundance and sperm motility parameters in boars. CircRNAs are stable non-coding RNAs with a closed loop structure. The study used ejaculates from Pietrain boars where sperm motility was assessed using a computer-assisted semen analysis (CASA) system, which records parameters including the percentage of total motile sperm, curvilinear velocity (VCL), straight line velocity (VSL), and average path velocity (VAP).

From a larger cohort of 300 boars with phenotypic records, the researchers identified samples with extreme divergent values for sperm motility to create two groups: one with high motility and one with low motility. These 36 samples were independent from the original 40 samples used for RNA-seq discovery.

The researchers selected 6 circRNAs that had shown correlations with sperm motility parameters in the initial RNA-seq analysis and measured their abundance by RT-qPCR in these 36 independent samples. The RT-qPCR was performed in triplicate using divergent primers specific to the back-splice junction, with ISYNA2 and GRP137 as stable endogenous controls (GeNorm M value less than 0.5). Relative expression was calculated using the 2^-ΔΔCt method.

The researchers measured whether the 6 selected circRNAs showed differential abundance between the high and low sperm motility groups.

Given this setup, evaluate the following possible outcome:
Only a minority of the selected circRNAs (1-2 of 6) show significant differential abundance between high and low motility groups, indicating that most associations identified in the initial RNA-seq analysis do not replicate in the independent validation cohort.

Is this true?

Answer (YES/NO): YES